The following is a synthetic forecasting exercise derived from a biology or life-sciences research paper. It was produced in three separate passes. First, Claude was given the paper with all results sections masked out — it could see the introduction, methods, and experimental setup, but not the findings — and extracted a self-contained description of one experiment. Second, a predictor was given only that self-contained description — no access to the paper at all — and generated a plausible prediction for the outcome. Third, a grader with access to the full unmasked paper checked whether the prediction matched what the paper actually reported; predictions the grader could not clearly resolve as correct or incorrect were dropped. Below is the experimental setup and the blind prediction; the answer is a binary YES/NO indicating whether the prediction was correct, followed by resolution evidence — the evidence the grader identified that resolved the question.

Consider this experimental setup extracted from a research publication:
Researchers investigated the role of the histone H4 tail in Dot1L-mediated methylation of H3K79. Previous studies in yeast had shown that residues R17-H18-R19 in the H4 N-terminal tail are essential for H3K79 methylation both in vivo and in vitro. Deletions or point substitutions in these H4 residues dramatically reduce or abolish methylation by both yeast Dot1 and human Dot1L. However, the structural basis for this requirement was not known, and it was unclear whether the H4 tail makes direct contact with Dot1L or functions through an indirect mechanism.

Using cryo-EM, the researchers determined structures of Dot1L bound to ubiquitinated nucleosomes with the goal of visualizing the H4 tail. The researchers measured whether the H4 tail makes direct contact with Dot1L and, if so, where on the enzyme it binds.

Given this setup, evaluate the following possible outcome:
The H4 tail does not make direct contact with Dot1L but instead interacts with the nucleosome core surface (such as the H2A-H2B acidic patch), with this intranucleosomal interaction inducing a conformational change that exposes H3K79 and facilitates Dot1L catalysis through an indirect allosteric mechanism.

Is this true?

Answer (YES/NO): NO